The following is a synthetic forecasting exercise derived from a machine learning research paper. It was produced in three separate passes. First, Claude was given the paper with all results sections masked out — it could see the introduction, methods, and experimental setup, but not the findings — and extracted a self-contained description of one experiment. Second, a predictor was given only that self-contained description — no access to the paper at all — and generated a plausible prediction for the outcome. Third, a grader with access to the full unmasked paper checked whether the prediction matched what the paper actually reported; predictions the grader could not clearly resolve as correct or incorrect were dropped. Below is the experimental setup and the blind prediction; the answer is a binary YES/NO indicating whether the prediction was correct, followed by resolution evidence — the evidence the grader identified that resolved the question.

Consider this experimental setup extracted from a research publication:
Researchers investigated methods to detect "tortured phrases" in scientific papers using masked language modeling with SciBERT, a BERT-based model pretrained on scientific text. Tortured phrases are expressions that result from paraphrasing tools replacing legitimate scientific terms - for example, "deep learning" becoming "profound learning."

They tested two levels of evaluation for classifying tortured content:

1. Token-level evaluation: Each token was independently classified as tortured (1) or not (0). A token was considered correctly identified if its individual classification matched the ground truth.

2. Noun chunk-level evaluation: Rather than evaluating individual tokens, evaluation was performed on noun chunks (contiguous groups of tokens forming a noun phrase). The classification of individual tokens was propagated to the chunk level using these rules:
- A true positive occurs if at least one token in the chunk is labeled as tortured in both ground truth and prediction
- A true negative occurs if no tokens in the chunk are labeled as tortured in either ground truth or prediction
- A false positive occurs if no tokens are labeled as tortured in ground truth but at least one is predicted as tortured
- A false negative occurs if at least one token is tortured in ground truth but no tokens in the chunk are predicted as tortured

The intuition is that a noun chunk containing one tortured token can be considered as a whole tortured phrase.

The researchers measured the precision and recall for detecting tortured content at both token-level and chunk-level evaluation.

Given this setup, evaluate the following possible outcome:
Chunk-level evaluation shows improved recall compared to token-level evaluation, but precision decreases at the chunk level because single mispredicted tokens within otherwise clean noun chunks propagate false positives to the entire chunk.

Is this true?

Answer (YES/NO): NO